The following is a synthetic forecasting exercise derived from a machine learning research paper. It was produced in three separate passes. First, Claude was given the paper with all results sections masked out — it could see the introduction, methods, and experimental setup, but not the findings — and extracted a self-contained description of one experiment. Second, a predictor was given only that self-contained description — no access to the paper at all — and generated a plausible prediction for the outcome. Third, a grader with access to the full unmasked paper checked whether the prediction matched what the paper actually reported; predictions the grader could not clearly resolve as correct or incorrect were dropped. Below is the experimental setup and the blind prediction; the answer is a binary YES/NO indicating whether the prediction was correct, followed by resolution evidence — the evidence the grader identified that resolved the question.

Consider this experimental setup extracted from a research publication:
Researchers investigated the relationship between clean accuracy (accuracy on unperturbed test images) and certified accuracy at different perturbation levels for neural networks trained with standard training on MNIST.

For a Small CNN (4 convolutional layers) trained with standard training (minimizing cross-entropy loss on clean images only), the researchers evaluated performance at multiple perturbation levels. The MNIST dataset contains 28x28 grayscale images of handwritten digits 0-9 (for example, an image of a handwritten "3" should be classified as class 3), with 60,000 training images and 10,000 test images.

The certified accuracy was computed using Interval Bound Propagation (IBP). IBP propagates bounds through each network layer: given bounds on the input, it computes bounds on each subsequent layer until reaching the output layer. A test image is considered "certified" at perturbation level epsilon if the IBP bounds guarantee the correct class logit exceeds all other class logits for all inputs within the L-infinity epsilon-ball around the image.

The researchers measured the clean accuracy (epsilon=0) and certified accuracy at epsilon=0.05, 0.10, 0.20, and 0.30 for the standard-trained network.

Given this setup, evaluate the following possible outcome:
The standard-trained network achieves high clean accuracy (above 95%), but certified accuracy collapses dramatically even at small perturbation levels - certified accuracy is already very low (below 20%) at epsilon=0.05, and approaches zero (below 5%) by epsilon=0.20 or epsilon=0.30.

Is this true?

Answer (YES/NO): YES